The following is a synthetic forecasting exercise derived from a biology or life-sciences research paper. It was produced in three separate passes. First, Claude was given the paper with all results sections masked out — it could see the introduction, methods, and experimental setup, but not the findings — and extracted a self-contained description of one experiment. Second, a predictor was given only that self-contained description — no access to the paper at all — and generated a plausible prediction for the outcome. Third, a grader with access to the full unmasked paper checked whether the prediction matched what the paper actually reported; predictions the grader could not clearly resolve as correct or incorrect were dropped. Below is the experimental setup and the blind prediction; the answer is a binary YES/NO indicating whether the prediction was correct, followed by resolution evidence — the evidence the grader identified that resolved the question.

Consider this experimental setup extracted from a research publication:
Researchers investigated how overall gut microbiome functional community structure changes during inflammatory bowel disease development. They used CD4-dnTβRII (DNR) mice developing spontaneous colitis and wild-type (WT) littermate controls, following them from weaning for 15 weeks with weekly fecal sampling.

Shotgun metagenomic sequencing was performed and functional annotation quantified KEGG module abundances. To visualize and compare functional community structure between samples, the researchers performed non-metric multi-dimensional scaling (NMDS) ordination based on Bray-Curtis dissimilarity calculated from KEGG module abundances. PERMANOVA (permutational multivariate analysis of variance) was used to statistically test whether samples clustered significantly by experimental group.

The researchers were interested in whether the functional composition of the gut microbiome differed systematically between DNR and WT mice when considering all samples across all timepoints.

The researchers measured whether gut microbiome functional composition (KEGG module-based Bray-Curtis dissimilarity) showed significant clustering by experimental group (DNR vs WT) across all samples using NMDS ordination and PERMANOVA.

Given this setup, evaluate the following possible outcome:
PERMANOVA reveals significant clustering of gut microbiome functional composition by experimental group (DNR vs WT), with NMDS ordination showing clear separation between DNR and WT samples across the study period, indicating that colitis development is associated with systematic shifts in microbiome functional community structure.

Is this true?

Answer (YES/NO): NO